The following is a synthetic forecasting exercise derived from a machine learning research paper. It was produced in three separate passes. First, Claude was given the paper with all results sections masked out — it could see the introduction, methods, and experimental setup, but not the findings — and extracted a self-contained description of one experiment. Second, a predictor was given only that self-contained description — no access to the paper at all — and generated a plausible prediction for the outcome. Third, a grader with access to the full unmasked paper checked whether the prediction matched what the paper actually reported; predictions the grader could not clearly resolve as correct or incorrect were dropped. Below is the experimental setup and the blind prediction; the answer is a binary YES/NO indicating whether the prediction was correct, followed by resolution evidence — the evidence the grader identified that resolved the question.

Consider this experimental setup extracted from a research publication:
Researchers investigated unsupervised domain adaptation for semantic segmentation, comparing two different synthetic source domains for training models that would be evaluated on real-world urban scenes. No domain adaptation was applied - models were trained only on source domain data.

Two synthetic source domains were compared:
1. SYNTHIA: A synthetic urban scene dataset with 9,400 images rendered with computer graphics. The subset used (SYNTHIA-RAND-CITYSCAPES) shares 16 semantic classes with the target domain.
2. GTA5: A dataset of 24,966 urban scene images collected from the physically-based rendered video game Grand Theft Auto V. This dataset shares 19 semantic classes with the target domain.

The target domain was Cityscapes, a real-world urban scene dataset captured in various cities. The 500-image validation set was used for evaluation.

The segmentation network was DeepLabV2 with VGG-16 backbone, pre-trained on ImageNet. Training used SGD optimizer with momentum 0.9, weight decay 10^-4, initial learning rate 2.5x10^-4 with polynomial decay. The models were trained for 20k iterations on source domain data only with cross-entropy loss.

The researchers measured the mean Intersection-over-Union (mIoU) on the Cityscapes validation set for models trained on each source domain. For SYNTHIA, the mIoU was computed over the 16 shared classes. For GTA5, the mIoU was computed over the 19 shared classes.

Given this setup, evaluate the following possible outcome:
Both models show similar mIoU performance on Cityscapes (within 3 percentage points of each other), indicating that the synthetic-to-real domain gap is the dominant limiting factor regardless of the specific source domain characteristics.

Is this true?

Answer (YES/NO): YES